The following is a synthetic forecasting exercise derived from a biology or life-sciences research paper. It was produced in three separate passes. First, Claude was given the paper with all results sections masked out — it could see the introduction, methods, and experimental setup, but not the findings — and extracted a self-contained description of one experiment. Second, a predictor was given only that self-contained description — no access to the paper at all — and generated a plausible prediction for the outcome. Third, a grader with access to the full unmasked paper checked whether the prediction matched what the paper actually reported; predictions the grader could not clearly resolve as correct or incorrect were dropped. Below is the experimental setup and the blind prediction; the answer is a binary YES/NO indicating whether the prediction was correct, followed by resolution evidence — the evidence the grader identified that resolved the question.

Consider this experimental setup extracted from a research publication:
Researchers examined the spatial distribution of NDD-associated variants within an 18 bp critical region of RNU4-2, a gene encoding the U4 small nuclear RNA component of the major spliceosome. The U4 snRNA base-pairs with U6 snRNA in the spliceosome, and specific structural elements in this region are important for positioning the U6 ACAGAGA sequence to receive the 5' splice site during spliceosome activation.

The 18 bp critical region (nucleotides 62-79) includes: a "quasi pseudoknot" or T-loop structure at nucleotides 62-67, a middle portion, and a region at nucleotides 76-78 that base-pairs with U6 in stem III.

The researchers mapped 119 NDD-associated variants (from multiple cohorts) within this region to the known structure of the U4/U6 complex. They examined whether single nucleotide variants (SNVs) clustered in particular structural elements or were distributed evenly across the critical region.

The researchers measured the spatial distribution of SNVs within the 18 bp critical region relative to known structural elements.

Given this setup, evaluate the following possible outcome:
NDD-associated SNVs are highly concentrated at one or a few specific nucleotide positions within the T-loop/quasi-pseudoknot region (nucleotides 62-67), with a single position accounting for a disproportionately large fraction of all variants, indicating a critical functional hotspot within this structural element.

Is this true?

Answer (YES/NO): NO